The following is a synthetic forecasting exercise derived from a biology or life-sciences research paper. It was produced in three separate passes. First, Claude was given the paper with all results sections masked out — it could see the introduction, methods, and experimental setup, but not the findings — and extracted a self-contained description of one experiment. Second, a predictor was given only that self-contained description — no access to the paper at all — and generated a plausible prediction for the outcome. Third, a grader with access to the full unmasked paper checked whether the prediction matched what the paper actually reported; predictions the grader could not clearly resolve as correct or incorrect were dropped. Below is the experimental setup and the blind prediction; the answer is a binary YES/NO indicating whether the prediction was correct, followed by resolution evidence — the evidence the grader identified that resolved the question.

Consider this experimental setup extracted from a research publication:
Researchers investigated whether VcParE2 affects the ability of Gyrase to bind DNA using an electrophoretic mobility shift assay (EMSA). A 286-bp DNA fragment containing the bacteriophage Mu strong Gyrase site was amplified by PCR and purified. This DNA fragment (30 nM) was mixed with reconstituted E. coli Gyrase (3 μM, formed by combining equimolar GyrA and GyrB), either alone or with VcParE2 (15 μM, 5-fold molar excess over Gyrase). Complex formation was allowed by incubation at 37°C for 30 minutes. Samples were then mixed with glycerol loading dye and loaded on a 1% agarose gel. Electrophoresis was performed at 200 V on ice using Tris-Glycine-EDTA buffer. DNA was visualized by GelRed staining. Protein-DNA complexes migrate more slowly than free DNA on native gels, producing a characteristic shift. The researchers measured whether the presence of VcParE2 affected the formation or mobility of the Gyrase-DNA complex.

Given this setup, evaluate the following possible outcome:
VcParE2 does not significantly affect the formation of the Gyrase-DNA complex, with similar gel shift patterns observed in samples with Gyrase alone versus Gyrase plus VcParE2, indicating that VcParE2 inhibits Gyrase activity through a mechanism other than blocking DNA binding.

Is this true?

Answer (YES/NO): NO